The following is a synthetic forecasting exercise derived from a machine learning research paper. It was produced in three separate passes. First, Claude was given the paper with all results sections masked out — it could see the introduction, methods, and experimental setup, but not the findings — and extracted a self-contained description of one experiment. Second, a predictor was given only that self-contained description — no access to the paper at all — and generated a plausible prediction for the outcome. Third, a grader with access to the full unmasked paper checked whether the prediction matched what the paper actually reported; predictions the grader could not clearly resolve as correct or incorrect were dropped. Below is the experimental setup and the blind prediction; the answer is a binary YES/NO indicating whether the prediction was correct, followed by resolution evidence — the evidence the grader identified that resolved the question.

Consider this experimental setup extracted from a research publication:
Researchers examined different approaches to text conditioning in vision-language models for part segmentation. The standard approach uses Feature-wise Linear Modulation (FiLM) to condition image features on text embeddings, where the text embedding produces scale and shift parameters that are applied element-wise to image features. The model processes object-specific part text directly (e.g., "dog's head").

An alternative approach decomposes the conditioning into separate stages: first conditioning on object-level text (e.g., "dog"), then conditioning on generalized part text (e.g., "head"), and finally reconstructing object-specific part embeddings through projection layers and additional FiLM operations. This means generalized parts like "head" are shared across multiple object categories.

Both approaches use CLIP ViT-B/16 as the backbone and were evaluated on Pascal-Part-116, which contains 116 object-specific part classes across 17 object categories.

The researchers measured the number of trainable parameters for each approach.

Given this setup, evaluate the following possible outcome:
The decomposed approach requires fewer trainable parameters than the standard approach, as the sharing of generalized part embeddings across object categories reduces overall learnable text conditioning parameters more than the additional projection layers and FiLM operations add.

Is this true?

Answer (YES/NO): NO